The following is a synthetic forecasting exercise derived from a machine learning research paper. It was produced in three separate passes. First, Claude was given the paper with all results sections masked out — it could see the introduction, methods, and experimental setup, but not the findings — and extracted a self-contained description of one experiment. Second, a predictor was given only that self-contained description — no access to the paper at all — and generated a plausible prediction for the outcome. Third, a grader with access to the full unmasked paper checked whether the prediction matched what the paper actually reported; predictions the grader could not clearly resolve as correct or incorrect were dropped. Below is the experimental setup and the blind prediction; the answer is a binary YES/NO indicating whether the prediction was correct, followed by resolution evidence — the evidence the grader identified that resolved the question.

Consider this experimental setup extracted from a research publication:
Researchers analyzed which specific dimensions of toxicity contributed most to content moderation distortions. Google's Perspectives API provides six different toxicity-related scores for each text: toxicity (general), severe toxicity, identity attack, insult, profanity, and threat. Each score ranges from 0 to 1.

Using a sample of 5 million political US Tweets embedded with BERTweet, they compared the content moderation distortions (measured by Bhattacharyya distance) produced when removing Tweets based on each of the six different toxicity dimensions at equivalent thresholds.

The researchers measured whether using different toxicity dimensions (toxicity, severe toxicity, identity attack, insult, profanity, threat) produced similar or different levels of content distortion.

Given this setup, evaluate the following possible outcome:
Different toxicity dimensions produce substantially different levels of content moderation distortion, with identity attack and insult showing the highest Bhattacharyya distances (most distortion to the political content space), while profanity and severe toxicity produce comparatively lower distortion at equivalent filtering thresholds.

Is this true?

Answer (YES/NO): NO